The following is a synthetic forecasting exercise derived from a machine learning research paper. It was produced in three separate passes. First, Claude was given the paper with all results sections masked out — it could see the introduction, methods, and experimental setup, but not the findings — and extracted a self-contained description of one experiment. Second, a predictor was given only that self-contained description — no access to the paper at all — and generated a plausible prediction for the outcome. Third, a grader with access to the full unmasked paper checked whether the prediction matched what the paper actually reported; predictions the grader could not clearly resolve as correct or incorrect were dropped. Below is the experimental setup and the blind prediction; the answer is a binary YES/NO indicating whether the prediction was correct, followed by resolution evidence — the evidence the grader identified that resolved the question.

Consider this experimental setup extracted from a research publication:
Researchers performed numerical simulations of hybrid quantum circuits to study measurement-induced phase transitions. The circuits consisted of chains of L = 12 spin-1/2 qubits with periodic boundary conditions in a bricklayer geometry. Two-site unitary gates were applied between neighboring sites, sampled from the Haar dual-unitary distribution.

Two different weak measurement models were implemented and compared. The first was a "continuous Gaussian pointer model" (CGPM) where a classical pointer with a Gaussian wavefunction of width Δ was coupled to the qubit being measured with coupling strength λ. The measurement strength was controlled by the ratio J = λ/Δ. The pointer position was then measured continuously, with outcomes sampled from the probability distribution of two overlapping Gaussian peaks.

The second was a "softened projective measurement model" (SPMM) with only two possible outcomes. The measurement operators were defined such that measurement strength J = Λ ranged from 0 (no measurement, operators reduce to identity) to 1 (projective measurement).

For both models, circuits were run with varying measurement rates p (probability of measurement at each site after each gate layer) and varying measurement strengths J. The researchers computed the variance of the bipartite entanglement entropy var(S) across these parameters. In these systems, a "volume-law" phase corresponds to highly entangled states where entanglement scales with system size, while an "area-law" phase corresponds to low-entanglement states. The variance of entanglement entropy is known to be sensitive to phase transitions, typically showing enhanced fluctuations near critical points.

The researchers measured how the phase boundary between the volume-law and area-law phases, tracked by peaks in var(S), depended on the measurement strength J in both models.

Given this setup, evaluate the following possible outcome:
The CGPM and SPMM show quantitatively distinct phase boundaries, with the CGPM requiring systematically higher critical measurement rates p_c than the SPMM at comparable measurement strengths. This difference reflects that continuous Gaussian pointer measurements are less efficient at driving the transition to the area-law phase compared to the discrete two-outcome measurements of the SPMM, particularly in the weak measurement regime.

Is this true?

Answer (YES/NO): NO